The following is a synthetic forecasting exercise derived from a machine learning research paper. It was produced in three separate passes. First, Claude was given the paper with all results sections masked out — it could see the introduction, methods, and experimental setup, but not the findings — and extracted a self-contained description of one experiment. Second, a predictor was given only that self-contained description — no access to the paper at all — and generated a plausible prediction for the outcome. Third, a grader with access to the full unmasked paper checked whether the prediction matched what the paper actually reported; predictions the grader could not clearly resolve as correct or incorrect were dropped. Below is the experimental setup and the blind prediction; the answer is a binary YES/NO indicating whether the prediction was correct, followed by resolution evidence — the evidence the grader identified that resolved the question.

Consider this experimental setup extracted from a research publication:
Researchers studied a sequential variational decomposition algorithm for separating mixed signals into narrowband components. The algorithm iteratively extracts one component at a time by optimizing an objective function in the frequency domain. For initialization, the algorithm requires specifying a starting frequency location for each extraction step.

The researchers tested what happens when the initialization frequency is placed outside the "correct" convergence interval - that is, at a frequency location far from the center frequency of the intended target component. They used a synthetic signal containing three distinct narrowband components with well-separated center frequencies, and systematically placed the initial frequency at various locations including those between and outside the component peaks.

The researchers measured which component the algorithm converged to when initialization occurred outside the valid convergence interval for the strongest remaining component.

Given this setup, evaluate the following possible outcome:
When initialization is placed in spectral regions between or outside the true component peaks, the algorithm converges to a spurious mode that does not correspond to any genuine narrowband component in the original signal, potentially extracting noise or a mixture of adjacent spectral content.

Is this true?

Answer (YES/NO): NO